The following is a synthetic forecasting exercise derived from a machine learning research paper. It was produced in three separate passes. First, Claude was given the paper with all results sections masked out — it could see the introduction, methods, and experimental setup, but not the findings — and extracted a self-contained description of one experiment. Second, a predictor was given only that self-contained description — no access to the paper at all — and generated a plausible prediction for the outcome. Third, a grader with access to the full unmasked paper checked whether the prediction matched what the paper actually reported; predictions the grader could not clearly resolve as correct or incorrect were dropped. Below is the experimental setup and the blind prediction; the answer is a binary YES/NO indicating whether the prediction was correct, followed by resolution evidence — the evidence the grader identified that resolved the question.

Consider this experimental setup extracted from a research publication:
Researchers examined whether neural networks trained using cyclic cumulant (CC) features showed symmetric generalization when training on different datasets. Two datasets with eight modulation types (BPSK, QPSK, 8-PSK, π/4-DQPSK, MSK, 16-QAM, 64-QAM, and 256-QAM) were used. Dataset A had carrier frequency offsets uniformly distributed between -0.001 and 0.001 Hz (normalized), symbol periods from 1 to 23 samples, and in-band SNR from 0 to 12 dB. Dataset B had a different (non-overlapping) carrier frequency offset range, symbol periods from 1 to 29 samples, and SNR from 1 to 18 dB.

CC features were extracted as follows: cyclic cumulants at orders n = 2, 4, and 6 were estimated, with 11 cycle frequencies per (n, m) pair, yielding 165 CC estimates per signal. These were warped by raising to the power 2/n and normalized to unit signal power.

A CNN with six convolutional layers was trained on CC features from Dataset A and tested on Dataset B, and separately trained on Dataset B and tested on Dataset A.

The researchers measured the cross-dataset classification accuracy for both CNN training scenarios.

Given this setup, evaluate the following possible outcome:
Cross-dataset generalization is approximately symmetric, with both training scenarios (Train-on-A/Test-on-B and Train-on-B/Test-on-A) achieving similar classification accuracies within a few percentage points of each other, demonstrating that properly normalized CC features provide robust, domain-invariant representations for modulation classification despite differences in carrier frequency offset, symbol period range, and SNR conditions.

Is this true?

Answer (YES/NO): YES